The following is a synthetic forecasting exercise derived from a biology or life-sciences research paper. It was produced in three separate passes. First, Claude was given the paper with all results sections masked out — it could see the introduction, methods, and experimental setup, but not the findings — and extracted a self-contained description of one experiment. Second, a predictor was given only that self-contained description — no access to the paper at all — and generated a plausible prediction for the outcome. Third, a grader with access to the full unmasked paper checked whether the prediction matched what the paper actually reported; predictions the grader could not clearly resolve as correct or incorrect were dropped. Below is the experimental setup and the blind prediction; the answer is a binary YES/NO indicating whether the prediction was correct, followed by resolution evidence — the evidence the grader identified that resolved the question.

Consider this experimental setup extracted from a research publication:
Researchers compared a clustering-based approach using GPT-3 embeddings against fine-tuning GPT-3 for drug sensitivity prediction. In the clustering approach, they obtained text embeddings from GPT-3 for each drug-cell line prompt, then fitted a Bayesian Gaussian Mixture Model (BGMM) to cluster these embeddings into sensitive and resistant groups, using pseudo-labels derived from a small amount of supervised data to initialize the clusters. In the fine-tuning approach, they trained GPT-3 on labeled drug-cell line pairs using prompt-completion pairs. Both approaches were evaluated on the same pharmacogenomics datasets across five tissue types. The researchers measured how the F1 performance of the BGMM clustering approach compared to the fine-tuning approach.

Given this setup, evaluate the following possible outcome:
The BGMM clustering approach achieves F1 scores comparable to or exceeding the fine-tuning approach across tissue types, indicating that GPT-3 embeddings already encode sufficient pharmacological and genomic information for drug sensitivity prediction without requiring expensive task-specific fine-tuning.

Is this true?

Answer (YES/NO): NO